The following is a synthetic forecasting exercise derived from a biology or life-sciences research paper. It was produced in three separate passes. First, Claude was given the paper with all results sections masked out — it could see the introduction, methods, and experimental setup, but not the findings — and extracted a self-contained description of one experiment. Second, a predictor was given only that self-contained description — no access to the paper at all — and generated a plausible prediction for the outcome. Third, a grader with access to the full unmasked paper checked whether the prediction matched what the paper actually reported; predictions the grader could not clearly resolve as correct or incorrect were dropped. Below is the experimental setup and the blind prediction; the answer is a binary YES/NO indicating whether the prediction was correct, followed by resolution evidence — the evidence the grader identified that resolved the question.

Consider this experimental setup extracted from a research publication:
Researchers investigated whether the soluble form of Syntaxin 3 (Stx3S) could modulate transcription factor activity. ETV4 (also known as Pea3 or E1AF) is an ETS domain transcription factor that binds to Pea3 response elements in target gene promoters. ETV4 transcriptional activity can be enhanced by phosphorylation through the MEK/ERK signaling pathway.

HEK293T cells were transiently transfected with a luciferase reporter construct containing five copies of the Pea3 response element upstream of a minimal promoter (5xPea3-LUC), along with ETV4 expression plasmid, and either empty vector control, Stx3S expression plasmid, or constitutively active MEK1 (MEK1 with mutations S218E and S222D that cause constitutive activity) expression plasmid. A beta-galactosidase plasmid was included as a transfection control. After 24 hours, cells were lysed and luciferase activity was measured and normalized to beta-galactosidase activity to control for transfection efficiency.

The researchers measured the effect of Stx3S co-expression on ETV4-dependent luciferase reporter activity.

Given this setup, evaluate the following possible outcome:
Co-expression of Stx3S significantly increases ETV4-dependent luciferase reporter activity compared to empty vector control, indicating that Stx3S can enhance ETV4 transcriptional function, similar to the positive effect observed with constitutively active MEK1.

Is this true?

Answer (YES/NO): YES